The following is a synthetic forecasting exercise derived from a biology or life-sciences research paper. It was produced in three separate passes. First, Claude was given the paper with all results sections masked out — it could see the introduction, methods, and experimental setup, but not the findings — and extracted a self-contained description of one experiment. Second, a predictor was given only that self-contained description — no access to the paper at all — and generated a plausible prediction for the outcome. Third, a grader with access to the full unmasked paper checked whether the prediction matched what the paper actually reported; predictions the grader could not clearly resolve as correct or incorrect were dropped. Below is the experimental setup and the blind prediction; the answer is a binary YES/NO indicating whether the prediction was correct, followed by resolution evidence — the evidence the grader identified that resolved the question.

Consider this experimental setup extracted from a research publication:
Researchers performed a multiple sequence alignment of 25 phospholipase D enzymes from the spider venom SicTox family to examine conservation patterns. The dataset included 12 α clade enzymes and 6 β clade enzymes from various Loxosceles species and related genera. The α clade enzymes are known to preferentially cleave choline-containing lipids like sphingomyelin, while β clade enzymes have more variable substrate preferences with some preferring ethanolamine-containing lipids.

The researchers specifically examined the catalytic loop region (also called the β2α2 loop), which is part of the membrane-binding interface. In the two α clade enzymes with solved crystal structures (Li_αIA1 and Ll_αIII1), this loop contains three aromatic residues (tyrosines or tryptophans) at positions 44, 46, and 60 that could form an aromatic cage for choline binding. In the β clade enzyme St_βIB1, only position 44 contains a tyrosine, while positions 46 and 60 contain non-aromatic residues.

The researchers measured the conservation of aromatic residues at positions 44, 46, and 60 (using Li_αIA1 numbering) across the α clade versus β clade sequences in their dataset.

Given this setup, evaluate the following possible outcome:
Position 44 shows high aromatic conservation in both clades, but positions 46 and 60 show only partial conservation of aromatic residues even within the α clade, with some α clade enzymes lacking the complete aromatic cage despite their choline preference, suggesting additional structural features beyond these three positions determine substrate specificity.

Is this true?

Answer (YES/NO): NO